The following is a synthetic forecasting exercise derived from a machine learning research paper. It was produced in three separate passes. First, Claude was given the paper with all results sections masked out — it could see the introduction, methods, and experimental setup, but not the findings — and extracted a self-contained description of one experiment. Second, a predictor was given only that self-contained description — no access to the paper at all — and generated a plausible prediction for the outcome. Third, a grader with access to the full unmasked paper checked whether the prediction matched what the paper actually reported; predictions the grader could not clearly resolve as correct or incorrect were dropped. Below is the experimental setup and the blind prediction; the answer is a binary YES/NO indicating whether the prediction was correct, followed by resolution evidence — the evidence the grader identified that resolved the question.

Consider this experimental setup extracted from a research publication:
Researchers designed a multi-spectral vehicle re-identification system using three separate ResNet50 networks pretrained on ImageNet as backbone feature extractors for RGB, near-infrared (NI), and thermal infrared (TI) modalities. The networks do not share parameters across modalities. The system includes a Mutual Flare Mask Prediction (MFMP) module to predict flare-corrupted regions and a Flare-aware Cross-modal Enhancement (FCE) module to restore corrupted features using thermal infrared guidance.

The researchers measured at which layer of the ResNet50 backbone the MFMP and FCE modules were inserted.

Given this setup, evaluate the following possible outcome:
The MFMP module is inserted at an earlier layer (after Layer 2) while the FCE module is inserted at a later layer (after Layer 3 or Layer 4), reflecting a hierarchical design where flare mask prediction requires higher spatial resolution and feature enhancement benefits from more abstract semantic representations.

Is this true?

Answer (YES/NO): NO